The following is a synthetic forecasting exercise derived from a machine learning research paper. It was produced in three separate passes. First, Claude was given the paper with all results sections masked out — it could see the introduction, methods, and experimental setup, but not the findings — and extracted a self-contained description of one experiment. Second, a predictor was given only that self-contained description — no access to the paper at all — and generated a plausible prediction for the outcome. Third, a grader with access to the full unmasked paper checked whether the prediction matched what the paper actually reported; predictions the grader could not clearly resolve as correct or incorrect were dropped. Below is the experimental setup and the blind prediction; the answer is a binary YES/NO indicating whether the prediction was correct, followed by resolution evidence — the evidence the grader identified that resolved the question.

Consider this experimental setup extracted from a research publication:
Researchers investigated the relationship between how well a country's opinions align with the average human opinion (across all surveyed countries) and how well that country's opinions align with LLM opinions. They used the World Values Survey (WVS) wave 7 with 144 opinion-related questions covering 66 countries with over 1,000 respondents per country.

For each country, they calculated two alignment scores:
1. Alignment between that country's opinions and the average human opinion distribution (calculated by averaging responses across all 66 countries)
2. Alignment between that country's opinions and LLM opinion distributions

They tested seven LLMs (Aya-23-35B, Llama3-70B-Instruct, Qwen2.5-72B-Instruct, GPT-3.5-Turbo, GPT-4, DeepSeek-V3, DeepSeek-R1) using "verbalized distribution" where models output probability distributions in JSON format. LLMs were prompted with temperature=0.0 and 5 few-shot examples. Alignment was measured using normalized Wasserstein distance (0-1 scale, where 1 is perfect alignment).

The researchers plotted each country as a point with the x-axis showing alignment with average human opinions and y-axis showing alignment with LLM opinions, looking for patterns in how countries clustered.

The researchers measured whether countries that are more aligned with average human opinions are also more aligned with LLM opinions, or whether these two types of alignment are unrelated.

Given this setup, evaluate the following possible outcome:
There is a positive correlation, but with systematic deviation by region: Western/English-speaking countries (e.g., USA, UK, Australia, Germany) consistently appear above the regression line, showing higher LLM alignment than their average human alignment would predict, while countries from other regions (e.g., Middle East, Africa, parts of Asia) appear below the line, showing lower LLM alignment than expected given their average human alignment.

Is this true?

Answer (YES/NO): NO